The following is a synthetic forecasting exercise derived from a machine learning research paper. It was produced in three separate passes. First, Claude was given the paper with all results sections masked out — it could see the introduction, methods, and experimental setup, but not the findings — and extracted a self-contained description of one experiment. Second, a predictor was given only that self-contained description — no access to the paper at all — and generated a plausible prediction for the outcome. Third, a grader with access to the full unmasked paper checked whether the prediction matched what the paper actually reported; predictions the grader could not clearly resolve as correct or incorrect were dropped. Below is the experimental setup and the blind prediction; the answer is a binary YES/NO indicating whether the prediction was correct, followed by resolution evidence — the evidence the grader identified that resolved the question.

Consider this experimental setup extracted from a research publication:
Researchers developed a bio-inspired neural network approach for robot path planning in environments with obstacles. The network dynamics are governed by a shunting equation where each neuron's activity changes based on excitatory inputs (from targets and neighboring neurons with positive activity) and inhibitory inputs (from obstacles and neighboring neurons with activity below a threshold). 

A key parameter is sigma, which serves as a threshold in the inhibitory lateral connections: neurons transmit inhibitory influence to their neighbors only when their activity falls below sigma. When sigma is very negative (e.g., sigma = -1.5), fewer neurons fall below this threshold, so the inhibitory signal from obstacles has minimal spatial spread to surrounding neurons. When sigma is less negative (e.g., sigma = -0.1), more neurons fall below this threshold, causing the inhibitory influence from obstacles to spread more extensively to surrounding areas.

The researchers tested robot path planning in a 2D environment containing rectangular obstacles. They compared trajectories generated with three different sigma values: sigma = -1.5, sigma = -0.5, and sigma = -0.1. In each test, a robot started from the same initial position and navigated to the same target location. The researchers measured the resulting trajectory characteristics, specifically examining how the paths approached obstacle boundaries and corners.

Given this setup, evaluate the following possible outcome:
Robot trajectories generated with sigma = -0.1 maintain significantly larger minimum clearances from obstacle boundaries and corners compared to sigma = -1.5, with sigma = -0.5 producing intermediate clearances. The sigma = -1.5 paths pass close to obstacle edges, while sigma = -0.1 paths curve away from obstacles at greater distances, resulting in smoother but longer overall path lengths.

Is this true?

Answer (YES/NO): YES